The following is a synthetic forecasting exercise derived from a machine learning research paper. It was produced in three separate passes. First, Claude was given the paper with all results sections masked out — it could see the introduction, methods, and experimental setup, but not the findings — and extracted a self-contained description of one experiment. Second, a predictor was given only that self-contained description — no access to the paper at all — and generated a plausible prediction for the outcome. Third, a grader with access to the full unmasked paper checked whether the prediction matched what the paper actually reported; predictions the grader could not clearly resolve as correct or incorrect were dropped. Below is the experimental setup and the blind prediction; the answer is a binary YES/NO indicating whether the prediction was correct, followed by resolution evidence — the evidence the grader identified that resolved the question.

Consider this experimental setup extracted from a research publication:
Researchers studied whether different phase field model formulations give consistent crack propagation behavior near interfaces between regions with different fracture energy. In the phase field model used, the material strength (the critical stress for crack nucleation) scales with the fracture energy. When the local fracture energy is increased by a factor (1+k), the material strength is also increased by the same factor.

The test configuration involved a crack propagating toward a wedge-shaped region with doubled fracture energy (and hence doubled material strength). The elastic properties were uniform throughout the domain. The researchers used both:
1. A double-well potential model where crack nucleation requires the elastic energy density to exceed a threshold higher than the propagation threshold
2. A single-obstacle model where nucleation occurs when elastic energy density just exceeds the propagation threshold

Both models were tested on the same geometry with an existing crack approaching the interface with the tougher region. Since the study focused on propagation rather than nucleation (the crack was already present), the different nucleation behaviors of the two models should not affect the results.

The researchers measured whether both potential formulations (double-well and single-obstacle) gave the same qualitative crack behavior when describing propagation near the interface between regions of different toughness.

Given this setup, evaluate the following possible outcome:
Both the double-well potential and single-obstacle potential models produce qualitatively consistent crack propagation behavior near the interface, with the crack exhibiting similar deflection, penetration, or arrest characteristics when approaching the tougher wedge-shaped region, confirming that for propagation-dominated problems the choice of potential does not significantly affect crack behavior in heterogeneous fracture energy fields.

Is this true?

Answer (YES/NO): YES